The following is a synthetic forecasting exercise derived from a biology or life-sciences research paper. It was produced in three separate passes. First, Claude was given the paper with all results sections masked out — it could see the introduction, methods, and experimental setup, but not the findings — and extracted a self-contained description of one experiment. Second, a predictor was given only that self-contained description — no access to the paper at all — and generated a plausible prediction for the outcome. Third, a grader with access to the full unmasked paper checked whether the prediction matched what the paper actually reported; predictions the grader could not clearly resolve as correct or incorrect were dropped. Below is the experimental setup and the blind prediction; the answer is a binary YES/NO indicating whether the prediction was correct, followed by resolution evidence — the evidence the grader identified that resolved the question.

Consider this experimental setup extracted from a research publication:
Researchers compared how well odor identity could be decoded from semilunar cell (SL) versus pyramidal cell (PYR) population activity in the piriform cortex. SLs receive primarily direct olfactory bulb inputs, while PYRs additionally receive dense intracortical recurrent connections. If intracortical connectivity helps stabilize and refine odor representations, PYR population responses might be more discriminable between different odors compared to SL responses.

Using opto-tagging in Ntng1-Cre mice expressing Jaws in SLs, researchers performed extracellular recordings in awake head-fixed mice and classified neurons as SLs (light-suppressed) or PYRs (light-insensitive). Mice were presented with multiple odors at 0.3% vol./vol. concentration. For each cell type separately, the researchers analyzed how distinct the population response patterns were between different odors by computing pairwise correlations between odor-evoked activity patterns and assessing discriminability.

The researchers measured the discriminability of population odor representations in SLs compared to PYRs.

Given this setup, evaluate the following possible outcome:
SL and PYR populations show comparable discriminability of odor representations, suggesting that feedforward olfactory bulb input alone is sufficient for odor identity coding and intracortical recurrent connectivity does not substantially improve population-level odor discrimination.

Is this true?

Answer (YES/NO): NO